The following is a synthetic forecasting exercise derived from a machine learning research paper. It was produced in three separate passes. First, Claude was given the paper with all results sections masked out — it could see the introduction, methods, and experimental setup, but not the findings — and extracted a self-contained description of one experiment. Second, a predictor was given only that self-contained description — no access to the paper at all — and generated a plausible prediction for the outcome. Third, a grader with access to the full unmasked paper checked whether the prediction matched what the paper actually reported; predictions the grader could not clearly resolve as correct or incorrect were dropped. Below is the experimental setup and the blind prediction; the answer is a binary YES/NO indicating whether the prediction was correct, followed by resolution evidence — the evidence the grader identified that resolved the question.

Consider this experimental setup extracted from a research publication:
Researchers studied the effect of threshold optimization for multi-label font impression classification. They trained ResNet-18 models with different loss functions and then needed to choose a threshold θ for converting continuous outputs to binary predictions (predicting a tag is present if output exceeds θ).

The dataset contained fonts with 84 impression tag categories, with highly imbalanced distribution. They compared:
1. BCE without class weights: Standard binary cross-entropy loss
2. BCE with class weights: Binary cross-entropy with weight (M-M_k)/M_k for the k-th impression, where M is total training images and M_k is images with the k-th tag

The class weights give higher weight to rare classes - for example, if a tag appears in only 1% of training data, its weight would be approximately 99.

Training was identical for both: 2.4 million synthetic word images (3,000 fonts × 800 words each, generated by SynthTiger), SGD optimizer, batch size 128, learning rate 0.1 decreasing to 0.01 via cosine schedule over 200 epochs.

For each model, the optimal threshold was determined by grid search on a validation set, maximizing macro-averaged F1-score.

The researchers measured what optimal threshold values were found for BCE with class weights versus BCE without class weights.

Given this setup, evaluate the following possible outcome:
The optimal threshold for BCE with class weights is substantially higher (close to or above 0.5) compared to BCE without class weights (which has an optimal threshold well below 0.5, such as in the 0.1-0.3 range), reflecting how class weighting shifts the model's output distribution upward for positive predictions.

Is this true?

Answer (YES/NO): YES